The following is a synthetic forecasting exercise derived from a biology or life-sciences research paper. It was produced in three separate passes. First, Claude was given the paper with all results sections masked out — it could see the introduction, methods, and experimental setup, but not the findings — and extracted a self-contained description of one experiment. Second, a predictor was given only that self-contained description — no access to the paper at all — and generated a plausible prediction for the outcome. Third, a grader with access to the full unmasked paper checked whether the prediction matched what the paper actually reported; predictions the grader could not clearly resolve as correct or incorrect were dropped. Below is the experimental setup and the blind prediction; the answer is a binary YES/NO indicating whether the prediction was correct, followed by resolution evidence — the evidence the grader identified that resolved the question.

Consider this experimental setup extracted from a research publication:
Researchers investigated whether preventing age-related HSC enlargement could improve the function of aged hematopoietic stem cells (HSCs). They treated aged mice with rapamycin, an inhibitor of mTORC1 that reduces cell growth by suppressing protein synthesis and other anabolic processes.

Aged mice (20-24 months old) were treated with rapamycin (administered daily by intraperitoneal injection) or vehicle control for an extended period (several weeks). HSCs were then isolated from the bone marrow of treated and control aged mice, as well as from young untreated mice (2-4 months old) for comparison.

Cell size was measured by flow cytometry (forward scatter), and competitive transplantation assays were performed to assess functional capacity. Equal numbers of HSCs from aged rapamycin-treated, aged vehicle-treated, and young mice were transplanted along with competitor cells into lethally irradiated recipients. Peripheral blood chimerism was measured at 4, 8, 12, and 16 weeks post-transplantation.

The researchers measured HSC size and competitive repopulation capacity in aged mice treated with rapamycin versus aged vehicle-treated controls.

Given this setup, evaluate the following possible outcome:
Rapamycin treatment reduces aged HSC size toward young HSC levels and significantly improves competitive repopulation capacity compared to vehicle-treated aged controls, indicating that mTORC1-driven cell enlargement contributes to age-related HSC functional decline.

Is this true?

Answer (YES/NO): NO